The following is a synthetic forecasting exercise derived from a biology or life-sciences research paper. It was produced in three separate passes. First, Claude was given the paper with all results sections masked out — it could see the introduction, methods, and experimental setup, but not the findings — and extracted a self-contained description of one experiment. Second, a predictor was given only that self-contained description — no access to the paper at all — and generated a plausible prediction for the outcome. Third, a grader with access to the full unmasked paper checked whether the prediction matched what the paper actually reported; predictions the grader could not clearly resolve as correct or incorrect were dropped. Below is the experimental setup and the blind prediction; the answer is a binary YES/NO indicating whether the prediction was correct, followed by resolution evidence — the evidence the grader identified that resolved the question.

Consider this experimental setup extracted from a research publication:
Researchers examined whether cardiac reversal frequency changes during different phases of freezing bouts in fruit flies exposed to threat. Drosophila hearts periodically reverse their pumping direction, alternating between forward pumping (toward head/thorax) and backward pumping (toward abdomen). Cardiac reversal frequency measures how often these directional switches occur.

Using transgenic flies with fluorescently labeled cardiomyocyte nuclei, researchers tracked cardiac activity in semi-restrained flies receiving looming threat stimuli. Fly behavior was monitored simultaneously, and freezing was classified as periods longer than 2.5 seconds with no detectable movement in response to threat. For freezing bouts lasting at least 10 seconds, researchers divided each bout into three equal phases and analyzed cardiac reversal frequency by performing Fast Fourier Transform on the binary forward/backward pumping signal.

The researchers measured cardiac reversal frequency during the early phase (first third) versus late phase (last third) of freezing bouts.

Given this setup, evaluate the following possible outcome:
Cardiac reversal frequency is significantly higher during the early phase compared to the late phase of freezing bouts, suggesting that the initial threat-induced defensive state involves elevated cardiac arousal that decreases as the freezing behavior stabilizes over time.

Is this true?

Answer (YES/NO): YES